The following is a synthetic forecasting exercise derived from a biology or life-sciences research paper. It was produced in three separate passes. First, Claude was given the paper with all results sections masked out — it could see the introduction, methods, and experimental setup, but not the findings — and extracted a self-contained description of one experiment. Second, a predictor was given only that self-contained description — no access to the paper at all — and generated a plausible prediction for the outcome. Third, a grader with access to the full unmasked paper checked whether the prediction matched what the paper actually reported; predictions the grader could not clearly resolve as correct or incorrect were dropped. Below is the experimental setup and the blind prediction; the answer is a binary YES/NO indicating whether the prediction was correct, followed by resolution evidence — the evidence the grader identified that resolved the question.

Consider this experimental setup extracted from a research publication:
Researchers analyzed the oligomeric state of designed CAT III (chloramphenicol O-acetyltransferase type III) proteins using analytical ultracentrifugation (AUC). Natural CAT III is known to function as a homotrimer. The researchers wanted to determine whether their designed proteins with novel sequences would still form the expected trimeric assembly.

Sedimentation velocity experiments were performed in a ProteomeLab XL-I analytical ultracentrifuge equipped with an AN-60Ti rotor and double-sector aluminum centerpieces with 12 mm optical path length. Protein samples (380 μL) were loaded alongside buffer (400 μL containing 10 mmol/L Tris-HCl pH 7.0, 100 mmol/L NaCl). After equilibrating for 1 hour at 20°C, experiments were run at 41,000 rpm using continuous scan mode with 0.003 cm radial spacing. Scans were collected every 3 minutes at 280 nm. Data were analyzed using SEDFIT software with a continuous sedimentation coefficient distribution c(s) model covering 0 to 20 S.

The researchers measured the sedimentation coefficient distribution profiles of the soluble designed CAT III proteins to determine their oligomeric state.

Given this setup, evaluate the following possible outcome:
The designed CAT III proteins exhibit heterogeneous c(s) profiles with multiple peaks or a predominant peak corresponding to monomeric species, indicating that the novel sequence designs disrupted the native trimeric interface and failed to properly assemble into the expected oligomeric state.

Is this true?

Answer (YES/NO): YES